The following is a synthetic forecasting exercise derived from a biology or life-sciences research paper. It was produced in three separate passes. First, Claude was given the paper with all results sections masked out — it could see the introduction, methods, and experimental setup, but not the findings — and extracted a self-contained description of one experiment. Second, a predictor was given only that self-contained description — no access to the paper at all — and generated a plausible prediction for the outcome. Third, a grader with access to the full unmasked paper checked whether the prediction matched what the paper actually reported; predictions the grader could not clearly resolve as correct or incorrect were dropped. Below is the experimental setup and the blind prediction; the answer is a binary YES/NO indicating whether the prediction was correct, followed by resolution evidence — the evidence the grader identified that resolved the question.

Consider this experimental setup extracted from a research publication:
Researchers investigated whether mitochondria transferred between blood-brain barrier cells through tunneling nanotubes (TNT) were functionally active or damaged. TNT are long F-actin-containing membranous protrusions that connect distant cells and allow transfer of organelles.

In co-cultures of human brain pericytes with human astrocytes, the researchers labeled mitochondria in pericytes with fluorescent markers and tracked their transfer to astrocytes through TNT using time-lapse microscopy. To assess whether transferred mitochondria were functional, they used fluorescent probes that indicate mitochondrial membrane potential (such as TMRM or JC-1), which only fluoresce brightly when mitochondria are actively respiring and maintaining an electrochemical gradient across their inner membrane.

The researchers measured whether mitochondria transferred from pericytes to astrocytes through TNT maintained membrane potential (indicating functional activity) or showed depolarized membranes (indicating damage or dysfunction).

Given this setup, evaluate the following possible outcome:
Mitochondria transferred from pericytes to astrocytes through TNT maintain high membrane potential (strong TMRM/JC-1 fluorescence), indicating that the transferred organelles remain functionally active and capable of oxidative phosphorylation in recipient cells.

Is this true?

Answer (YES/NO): YES